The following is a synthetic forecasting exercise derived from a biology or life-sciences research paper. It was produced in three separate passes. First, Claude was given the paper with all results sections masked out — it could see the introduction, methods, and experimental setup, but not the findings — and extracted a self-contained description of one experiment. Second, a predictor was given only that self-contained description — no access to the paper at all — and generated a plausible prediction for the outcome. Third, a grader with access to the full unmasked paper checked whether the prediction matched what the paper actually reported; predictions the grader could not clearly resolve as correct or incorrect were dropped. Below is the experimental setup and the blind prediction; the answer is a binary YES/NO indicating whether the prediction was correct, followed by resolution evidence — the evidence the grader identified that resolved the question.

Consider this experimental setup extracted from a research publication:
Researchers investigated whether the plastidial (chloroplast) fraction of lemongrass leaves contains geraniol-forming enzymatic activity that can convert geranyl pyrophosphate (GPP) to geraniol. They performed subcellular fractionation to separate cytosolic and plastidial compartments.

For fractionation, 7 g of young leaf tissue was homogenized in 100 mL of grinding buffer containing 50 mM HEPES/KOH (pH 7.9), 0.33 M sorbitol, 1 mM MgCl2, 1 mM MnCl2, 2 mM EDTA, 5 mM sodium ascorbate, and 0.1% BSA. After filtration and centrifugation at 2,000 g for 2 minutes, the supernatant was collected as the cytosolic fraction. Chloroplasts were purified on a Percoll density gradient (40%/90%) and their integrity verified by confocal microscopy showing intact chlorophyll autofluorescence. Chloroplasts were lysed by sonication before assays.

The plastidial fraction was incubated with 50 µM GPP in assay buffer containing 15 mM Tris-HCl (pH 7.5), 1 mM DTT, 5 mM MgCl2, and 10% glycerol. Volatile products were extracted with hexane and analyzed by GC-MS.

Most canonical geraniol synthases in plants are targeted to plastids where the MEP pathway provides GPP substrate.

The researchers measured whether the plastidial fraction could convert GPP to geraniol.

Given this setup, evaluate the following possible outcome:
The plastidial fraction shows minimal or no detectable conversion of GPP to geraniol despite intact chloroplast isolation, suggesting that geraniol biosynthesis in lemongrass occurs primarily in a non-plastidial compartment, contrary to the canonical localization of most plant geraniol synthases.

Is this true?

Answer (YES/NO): NO